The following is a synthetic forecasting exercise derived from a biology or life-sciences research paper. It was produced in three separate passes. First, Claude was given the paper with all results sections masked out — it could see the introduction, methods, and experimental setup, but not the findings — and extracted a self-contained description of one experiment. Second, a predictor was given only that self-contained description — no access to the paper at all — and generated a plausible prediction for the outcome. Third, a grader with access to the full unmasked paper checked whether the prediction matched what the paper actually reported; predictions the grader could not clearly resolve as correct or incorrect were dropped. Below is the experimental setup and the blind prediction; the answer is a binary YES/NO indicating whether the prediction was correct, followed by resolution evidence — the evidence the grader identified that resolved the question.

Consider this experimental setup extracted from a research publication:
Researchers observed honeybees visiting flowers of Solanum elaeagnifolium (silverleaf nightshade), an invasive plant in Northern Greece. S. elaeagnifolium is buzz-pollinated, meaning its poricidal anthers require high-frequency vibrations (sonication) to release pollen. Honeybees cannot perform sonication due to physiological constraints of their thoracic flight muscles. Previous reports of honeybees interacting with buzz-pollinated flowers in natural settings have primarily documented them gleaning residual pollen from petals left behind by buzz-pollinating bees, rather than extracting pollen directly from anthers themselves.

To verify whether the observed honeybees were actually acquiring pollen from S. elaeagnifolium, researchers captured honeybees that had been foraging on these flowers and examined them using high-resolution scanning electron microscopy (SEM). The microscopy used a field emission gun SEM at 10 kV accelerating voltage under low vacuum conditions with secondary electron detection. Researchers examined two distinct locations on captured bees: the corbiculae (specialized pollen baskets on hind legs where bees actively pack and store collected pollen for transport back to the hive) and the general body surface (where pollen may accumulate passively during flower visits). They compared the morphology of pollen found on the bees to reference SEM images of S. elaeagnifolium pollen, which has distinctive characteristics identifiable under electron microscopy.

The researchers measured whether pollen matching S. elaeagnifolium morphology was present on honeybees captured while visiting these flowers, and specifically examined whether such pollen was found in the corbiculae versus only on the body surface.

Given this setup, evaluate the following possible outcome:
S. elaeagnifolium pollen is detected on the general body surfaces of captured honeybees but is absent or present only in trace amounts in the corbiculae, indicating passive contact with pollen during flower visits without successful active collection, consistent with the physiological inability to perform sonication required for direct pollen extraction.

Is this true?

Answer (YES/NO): NO